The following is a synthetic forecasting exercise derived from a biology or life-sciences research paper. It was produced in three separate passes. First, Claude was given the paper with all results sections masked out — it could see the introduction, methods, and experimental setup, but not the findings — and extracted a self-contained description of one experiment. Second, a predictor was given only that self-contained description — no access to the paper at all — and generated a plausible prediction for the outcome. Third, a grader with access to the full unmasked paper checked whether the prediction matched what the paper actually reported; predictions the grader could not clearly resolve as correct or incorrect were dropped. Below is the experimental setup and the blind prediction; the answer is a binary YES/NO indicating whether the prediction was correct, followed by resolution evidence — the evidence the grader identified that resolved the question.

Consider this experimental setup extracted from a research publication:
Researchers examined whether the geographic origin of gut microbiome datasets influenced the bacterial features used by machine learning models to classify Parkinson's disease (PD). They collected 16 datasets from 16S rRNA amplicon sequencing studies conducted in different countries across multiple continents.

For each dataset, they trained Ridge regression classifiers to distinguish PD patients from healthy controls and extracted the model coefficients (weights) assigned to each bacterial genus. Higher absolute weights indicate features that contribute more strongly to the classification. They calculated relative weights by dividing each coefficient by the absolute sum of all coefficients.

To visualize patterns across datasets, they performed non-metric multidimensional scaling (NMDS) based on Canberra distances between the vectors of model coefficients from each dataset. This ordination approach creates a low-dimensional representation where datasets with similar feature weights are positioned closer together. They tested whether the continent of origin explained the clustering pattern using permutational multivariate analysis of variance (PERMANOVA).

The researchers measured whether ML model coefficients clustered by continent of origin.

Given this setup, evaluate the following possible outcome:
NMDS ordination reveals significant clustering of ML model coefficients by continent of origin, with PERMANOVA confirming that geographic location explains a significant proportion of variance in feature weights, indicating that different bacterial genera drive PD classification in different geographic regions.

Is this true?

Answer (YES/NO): NO